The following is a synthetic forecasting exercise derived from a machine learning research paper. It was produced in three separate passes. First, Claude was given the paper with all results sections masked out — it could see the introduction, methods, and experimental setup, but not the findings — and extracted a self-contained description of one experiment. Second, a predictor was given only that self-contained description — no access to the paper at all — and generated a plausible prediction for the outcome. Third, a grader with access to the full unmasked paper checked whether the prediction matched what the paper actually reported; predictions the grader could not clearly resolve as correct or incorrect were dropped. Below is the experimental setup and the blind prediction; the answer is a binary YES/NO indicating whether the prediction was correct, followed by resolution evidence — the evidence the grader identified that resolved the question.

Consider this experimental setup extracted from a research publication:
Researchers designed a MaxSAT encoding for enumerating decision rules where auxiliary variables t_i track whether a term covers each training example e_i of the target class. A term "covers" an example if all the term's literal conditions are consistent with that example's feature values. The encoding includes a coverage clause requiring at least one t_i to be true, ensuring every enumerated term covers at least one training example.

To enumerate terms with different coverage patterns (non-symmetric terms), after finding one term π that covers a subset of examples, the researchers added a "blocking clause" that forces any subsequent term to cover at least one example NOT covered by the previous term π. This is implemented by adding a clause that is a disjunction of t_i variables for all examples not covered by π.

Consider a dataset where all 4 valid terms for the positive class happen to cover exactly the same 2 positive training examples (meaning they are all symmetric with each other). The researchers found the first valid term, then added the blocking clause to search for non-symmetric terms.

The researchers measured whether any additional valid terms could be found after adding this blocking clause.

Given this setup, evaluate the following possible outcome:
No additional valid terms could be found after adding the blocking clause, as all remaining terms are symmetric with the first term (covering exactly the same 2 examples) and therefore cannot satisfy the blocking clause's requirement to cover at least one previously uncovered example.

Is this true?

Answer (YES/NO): YES